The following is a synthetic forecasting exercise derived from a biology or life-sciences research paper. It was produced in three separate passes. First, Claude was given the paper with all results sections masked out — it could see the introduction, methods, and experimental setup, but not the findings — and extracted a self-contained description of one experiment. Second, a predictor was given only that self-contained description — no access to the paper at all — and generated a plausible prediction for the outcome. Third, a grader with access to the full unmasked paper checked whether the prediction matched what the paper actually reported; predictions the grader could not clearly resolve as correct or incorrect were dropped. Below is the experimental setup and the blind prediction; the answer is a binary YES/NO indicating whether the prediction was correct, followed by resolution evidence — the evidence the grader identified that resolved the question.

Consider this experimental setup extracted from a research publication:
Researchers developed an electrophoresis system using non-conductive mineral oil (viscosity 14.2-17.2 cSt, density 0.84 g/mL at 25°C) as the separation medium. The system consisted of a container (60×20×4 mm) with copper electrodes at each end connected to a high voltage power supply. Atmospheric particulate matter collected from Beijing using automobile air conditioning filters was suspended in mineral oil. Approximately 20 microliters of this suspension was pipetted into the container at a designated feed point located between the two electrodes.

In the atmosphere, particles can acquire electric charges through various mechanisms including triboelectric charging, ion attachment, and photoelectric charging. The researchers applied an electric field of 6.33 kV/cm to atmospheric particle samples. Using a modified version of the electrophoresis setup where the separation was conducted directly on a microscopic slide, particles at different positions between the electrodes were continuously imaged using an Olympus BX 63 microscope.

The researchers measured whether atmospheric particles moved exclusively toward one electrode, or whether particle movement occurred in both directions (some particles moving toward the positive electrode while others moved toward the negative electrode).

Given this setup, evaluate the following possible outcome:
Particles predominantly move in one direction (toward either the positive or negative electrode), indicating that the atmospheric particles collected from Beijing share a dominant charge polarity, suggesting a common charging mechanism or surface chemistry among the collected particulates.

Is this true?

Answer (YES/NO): NO